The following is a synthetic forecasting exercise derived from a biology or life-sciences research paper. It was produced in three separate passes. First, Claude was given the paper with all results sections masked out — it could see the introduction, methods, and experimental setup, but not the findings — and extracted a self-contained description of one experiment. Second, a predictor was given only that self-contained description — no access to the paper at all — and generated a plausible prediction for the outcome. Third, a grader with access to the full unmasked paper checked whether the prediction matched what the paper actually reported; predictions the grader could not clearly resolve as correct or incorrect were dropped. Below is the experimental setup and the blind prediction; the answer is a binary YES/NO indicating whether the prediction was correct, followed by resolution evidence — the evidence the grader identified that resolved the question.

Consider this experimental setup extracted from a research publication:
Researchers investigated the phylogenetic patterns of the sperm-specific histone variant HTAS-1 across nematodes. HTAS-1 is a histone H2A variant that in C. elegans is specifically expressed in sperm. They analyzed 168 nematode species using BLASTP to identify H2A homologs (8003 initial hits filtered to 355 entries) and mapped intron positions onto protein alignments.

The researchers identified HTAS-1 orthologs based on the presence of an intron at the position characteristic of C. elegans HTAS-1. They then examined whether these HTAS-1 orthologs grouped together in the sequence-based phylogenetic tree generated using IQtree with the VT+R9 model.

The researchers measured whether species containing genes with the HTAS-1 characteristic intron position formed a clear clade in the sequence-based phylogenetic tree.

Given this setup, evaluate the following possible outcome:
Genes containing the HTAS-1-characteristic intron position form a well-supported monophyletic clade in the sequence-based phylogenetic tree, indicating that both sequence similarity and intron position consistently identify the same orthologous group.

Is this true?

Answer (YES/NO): YES